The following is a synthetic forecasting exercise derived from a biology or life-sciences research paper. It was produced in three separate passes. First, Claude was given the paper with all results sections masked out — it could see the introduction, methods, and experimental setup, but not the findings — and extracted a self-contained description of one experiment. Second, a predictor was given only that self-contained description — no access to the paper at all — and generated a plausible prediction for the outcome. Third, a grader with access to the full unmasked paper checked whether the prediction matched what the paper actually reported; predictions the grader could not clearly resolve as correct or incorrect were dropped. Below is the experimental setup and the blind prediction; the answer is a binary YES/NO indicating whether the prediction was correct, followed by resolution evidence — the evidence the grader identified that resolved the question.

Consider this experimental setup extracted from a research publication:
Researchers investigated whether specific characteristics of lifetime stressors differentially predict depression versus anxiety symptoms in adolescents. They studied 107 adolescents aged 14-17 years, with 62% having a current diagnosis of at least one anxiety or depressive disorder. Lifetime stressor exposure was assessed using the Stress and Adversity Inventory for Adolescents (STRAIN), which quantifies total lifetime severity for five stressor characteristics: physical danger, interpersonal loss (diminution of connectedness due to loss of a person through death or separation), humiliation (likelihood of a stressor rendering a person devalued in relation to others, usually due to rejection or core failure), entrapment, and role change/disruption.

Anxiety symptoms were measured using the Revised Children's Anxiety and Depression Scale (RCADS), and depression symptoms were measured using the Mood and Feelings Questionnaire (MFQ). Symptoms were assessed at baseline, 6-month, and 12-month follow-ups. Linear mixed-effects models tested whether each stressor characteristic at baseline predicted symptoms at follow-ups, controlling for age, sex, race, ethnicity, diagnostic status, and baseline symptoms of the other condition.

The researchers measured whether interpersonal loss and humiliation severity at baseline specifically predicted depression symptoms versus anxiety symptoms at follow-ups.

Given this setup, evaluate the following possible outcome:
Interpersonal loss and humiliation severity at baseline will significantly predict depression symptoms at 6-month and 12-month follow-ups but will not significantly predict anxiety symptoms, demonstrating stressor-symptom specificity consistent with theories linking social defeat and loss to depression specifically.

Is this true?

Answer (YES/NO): NO